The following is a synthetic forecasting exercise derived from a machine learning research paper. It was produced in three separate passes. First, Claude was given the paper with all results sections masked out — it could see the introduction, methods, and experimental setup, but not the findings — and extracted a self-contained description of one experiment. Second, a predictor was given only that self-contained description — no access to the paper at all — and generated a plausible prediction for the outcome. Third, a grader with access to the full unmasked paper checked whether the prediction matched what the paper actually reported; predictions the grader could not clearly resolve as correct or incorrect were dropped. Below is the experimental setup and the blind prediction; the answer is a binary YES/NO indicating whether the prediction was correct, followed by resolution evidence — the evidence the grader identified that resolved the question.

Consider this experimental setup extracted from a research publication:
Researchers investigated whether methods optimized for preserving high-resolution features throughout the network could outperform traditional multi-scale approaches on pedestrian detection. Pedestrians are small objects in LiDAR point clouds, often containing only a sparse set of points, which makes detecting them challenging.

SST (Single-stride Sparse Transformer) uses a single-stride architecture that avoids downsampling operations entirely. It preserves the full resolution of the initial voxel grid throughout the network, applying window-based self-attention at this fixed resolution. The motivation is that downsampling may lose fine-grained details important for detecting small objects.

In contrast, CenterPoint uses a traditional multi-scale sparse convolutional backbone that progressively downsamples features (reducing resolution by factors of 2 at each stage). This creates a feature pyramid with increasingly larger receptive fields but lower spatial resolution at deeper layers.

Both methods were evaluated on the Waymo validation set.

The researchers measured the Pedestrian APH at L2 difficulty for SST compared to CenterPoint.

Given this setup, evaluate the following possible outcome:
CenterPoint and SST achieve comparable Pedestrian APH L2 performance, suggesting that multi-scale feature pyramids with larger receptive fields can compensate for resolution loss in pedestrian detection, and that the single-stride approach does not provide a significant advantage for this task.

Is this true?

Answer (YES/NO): NO